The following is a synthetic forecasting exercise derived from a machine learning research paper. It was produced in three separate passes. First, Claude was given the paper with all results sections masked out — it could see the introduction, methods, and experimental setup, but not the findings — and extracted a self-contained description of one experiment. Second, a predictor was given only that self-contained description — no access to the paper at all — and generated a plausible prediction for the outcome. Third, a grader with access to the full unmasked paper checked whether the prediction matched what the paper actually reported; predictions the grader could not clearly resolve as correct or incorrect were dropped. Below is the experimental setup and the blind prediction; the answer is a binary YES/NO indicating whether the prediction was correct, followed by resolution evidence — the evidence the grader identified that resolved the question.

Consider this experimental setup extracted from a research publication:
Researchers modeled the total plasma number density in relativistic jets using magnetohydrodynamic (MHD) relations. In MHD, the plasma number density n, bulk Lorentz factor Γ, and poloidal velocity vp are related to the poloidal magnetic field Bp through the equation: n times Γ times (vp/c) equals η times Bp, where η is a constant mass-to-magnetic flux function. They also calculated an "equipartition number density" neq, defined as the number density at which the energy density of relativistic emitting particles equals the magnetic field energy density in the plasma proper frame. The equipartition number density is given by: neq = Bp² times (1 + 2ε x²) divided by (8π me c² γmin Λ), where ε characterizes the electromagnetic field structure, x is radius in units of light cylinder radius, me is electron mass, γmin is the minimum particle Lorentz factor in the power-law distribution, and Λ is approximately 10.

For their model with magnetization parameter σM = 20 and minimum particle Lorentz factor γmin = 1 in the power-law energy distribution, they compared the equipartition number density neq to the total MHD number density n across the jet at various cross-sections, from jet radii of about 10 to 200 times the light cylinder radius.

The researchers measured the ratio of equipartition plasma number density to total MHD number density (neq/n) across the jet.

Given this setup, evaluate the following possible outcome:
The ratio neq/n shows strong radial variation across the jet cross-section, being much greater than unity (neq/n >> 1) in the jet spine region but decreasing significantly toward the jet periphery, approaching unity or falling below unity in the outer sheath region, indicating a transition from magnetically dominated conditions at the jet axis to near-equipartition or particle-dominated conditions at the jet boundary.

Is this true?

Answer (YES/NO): NO